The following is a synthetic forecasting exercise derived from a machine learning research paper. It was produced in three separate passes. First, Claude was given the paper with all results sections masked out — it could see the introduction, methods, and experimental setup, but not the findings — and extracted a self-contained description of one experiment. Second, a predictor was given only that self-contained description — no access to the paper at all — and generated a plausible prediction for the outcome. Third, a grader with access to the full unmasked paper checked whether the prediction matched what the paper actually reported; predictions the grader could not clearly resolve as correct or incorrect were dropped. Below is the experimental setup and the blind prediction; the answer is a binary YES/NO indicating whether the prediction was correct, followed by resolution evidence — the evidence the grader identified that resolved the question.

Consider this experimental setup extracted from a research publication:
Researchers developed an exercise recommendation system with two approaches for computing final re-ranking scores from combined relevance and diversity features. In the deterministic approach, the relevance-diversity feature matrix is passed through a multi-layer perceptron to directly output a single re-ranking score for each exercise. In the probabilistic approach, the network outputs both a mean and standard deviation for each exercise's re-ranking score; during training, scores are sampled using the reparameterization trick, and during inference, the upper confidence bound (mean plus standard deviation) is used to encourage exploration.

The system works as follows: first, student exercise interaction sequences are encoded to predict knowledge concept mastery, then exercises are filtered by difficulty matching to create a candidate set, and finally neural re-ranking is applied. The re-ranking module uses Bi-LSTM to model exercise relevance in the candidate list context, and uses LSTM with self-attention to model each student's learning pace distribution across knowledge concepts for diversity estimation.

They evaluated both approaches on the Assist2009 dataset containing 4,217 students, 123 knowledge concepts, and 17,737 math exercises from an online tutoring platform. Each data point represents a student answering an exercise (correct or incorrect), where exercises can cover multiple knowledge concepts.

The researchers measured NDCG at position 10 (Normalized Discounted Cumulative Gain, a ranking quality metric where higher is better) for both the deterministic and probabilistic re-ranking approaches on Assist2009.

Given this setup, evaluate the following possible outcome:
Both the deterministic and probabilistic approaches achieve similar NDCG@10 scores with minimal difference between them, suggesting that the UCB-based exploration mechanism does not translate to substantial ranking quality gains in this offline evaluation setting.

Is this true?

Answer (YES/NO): YES